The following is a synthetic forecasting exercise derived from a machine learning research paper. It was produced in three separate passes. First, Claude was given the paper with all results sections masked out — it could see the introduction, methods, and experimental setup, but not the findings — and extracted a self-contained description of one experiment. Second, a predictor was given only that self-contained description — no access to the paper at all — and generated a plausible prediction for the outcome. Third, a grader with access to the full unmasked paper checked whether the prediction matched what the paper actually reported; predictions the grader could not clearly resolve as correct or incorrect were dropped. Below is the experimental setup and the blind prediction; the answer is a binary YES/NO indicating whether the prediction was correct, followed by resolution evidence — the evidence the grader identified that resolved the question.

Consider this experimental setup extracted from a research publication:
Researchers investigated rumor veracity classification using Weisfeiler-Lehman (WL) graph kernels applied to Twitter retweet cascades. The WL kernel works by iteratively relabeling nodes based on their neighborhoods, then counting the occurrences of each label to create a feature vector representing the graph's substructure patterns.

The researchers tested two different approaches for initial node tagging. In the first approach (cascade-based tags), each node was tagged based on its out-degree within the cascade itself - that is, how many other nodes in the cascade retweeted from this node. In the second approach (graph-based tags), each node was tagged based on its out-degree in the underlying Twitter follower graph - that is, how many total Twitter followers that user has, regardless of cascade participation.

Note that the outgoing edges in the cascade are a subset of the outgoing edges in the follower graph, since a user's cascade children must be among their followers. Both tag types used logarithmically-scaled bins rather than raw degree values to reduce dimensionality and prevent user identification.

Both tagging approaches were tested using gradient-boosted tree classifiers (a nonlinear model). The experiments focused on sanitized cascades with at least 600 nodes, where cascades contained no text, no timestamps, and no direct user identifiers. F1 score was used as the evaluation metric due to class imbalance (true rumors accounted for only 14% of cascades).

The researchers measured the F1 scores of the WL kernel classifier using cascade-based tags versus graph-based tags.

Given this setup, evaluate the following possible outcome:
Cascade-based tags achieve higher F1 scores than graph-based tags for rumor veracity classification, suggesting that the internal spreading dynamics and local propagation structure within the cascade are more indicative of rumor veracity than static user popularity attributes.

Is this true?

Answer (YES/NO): NO